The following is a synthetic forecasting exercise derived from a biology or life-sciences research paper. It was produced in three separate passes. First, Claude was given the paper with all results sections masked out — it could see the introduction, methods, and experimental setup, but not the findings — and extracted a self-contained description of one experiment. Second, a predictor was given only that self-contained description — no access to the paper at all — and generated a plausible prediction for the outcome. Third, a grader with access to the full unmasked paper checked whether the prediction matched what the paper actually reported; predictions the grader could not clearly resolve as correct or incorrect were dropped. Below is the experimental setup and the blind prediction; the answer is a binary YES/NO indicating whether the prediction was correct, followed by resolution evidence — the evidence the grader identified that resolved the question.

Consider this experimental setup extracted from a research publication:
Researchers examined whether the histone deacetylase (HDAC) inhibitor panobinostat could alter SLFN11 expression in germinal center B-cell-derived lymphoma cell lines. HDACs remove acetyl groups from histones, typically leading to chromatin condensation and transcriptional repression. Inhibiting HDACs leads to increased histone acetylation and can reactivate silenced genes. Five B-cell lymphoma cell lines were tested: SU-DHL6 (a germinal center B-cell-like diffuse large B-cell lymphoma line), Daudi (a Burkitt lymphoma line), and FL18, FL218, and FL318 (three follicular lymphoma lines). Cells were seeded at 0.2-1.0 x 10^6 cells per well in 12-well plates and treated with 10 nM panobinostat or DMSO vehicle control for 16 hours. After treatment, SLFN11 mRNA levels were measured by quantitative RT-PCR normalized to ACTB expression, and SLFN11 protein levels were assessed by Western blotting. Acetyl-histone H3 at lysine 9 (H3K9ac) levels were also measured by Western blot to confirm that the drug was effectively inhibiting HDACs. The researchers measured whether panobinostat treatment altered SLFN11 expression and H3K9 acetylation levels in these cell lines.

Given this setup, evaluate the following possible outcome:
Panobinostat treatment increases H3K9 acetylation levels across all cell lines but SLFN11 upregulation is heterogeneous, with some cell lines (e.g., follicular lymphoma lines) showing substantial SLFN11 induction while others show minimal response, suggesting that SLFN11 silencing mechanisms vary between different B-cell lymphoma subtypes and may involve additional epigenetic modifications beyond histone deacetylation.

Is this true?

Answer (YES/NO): NO